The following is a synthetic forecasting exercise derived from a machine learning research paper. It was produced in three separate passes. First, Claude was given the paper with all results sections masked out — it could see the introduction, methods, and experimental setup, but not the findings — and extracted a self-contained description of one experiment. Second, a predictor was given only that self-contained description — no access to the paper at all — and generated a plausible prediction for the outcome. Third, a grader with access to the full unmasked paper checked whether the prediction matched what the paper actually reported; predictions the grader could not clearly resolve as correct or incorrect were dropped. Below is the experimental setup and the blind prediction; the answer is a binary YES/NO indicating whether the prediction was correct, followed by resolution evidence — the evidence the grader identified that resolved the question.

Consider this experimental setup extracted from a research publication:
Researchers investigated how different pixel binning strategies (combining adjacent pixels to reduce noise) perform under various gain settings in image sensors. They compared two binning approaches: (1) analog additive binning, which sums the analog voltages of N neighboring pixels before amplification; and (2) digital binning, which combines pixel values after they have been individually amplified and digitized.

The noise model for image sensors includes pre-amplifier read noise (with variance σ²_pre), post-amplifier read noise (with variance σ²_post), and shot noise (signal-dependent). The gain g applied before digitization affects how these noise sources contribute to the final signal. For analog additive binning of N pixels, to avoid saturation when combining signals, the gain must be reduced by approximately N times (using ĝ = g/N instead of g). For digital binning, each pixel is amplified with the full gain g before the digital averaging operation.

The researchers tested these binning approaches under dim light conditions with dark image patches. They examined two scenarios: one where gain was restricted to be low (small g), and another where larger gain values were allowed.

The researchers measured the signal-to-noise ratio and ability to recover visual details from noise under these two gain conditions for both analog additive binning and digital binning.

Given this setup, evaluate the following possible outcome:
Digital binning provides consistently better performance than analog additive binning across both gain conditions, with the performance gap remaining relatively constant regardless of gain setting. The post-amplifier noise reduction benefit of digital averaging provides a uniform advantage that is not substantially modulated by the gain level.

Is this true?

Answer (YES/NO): NO